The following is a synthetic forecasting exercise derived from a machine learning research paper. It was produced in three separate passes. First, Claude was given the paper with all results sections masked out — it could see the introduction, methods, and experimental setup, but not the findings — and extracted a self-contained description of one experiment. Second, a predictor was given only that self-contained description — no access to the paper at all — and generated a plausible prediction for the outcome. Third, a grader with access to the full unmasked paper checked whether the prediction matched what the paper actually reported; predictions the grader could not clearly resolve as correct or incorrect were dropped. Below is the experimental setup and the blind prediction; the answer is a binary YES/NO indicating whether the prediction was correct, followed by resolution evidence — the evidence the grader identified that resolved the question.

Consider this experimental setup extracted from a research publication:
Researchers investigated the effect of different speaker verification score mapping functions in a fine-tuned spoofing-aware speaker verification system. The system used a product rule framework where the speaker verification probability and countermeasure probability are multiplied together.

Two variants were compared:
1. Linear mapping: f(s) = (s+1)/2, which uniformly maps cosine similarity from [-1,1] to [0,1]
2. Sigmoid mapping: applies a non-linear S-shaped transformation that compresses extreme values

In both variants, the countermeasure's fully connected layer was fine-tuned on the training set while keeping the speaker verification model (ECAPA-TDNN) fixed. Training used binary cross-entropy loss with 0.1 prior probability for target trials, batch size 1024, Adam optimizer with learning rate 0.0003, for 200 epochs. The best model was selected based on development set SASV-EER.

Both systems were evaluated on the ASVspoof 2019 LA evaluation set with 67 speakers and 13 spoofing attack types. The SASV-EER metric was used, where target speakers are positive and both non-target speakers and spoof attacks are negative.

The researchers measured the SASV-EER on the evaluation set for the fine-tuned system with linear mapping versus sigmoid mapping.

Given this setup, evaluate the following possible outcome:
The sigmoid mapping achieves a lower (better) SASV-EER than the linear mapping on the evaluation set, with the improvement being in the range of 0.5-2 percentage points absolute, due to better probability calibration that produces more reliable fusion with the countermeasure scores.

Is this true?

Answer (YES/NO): NO